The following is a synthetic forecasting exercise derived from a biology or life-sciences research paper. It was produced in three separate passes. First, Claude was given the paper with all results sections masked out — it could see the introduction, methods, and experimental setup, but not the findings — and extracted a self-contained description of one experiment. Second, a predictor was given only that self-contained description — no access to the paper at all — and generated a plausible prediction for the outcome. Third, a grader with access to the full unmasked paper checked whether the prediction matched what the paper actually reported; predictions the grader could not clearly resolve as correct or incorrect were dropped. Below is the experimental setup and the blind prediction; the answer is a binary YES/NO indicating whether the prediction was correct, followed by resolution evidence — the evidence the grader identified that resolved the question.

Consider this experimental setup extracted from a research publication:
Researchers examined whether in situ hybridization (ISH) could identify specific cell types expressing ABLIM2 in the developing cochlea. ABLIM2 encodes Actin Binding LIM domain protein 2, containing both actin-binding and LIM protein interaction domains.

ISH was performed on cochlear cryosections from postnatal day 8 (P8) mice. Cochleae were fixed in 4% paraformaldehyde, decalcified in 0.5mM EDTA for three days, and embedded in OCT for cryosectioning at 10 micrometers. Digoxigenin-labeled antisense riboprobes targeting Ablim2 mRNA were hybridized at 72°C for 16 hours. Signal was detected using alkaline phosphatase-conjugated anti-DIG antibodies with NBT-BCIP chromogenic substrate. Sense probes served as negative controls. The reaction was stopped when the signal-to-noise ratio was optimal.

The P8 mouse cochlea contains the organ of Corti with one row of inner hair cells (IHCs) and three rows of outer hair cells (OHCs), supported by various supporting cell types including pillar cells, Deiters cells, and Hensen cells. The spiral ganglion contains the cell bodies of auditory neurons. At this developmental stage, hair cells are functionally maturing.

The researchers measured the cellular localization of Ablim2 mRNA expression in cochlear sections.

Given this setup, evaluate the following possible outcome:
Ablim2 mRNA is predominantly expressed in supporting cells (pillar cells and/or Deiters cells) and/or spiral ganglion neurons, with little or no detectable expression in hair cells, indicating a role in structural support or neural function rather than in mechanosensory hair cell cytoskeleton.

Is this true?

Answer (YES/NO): NO